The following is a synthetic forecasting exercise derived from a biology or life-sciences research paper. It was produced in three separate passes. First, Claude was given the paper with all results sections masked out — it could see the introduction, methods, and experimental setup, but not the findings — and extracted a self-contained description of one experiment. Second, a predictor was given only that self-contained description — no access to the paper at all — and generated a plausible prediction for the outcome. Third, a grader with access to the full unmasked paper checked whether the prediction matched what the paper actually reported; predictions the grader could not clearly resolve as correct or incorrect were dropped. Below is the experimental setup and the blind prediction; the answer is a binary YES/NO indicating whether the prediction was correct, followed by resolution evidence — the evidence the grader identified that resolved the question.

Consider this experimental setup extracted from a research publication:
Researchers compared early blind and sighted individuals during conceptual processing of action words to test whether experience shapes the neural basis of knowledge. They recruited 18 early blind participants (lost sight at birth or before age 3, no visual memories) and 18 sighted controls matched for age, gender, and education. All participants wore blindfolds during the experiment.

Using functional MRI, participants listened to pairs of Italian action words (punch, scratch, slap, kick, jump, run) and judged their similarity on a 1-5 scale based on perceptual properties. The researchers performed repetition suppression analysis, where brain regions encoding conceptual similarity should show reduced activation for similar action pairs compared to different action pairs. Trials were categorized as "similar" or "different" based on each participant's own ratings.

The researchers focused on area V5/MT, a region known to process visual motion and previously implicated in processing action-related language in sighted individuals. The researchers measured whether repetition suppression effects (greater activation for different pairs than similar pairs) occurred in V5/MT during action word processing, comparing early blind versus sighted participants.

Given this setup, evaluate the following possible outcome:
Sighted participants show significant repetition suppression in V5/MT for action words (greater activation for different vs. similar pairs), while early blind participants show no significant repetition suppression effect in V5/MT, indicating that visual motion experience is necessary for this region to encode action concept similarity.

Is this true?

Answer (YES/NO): YES